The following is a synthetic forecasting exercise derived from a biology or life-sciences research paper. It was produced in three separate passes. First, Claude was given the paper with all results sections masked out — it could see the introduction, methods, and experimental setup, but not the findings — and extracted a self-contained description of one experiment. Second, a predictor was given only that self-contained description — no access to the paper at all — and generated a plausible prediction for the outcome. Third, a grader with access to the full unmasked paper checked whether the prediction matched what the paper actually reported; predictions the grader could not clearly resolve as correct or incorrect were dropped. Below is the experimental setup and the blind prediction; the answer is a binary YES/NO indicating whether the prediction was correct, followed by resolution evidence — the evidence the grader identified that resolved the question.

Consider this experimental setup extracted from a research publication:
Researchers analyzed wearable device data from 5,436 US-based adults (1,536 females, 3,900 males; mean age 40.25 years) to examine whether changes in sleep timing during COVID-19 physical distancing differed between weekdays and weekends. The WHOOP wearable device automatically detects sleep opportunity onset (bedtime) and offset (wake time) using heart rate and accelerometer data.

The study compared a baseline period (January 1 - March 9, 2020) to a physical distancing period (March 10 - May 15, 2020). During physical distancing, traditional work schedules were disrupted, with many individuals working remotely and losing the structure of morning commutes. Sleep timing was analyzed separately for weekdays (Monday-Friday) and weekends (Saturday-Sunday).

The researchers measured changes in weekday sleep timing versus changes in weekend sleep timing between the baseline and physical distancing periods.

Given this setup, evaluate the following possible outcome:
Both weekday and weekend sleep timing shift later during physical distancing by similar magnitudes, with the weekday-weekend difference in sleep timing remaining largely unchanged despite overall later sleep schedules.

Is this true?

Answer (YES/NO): NO